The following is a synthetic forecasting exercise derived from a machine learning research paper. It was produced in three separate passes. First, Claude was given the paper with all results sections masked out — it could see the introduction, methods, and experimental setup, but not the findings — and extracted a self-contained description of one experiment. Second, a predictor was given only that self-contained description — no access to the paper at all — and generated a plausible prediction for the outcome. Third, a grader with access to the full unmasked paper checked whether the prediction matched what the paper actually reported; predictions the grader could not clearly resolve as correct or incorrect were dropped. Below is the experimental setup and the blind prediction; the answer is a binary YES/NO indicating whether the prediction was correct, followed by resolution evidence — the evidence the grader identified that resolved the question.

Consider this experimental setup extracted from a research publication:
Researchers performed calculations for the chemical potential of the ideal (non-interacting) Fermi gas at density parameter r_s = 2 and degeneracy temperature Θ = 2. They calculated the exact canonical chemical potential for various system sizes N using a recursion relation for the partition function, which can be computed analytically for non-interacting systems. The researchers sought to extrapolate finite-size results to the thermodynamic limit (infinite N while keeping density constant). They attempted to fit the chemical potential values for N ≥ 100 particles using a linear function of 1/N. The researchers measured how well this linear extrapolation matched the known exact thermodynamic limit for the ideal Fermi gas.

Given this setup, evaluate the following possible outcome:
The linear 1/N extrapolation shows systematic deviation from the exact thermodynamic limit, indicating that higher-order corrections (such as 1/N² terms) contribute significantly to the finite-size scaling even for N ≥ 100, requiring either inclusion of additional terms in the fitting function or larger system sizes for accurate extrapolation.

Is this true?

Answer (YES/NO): NO